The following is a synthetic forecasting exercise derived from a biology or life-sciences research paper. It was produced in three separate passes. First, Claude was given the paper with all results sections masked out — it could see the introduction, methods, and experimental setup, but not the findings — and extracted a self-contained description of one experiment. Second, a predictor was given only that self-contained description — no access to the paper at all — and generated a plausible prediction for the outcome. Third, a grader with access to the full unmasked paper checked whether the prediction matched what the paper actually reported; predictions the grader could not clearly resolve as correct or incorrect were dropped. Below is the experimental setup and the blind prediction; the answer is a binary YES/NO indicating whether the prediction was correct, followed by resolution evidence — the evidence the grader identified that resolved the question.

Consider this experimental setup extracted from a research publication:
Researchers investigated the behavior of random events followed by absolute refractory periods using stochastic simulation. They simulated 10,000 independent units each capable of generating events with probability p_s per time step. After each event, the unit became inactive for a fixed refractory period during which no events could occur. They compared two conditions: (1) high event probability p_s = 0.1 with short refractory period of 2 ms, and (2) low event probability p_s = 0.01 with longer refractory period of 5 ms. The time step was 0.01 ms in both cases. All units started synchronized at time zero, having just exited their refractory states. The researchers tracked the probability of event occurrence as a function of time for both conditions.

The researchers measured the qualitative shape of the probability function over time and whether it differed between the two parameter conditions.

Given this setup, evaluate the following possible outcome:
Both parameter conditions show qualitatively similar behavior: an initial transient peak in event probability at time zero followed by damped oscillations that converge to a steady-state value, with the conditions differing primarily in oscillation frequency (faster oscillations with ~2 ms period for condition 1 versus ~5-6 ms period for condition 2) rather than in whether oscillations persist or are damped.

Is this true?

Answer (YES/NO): YES